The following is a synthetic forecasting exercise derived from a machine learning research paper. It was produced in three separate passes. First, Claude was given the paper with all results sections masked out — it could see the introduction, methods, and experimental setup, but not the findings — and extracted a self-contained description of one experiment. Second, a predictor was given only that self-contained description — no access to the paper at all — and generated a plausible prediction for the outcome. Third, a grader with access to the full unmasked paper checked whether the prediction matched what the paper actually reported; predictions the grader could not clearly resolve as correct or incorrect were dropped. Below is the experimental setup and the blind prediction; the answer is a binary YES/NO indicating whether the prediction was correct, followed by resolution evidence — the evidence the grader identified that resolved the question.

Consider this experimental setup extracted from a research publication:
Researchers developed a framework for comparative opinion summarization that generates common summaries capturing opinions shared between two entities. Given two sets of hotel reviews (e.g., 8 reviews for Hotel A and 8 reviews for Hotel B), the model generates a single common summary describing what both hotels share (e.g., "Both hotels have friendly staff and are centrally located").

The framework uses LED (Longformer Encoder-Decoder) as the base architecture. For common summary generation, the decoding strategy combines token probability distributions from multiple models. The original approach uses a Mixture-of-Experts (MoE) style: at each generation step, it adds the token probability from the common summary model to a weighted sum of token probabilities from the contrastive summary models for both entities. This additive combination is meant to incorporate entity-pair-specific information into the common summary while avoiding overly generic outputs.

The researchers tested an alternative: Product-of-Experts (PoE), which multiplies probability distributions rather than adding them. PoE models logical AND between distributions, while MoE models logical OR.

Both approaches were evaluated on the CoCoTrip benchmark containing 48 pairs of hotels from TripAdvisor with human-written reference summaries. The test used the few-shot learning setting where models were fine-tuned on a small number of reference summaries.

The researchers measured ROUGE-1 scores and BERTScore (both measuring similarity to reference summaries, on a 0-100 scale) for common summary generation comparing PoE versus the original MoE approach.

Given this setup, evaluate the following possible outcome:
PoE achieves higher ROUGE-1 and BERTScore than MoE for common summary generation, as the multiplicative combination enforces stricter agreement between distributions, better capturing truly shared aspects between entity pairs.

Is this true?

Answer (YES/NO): NO